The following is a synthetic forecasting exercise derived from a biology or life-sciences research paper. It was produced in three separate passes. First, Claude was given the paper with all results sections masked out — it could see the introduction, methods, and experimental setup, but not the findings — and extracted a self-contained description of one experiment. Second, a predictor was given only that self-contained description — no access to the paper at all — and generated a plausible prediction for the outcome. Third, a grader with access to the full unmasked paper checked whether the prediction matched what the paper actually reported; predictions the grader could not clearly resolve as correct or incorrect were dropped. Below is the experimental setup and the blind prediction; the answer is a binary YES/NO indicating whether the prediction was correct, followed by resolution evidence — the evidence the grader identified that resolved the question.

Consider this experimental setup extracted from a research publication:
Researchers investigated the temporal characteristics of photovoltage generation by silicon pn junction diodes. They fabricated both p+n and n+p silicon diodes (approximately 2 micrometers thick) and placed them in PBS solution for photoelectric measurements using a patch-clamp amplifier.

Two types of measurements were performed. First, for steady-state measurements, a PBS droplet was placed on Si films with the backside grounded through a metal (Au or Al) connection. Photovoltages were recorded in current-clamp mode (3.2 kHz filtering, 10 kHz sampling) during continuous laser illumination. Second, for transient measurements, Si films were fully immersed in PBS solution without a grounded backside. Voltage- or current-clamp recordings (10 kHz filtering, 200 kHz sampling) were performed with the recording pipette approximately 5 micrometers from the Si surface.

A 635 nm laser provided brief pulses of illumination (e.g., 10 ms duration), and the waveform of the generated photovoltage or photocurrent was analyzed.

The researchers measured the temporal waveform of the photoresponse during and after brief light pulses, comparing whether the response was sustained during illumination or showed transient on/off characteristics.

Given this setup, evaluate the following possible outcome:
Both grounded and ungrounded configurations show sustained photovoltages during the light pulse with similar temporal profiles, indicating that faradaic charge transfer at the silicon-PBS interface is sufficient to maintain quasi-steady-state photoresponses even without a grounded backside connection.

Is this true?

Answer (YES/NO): NO